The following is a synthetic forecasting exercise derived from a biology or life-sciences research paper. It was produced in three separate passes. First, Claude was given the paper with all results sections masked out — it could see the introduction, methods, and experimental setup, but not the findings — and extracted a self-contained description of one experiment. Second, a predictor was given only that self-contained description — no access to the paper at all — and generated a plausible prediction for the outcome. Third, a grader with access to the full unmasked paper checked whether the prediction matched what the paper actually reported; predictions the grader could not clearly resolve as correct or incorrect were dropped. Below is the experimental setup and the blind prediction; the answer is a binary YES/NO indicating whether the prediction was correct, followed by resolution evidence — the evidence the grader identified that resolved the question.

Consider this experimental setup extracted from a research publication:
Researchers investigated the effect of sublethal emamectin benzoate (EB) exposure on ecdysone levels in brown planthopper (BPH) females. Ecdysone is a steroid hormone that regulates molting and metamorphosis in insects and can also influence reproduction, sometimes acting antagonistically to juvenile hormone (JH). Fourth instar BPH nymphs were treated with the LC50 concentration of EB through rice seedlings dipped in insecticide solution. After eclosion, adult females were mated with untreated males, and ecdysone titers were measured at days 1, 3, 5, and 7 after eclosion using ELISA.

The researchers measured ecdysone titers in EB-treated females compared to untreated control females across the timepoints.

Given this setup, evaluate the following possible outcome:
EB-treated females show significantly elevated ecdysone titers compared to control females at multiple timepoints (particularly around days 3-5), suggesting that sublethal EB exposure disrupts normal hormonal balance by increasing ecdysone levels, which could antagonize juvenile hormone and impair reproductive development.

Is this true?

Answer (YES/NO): NO